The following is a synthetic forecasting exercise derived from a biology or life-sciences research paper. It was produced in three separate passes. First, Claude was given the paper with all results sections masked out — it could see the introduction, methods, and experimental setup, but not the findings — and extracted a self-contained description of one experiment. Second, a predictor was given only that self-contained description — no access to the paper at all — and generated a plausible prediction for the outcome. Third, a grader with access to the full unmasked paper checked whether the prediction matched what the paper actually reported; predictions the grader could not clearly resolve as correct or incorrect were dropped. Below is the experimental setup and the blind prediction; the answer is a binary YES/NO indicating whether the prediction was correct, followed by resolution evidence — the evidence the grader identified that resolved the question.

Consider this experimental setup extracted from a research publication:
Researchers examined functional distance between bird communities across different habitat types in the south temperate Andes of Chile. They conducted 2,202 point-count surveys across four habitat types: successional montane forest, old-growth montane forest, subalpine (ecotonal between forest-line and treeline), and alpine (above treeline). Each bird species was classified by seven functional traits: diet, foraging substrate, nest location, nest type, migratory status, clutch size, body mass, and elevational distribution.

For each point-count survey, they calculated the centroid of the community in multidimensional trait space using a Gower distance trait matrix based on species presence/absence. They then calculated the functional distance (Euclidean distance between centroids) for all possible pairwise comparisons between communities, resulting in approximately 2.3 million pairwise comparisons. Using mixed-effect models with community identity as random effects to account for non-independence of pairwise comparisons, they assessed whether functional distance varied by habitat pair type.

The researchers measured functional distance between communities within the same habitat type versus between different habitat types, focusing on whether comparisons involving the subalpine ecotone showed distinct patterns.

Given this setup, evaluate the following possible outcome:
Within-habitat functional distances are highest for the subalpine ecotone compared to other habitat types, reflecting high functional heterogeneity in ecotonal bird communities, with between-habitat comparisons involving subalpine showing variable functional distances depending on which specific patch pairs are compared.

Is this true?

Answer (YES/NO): NO